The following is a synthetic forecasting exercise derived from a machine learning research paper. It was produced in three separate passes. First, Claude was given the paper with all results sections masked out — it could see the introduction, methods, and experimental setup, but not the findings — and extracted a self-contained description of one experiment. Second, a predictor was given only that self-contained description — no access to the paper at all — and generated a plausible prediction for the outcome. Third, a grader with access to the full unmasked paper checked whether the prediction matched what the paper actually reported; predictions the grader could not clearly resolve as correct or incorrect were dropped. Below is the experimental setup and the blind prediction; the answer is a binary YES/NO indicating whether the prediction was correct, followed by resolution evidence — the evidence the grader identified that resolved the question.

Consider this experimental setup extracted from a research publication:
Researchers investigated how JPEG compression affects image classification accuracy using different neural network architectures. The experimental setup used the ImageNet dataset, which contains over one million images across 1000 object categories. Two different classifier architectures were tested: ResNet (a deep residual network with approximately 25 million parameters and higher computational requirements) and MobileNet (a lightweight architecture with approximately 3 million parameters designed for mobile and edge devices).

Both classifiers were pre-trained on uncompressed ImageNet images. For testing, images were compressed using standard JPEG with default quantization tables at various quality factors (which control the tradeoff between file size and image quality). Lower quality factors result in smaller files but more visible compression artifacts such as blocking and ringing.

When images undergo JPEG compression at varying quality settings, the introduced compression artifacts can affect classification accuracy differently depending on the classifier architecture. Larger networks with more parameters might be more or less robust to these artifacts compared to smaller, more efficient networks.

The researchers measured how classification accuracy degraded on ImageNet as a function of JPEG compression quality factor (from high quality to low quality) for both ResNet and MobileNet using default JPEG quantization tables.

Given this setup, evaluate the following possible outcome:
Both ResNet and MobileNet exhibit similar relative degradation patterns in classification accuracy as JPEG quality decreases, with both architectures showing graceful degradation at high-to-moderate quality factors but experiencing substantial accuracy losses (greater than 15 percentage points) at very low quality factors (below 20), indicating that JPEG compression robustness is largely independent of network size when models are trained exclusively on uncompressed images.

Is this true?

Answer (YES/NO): NO